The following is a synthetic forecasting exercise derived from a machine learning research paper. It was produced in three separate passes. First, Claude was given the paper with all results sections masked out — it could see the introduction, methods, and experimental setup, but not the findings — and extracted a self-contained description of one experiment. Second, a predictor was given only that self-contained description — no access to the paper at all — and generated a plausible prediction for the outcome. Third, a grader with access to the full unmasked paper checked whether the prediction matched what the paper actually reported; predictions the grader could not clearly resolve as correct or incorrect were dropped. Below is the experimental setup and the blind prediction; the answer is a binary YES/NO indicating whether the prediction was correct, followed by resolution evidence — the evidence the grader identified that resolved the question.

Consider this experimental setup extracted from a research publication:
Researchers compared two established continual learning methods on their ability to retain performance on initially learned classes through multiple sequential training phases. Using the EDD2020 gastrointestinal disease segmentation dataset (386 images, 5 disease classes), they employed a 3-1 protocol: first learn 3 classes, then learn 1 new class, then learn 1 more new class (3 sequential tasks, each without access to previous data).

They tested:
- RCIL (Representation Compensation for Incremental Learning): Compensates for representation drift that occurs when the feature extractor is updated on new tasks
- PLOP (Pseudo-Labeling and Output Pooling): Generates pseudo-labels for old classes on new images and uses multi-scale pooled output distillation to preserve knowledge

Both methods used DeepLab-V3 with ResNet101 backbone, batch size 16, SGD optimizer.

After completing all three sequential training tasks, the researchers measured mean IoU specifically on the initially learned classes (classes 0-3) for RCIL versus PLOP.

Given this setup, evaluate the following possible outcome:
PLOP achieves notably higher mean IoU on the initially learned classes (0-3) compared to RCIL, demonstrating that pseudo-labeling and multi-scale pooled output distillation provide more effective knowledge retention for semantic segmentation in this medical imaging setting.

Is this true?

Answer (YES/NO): YES